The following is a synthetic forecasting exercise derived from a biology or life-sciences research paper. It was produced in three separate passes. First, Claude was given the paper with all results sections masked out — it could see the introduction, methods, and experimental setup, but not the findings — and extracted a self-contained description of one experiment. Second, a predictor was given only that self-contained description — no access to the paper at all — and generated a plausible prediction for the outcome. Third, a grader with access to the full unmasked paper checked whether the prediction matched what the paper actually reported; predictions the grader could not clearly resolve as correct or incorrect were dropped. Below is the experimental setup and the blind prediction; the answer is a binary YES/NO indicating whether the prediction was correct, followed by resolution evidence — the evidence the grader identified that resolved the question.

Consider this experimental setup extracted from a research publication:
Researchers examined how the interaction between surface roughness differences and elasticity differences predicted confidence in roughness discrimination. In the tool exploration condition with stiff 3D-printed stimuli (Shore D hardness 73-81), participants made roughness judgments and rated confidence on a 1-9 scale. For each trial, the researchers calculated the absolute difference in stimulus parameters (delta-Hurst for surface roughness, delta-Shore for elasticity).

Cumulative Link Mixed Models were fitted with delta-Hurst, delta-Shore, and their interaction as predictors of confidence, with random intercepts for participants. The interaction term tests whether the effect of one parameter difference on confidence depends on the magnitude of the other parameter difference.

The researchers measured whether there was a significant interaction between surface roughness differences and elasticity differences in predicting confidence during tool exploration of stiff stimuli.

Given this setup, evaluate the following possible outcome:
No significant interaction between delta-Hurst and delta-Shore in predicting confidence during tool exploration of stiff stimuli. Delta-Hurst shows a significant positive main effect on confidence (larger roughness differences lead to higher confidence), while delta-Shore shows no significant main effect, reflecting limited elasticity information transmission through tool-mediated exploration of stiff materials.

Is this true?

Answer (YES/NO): NO